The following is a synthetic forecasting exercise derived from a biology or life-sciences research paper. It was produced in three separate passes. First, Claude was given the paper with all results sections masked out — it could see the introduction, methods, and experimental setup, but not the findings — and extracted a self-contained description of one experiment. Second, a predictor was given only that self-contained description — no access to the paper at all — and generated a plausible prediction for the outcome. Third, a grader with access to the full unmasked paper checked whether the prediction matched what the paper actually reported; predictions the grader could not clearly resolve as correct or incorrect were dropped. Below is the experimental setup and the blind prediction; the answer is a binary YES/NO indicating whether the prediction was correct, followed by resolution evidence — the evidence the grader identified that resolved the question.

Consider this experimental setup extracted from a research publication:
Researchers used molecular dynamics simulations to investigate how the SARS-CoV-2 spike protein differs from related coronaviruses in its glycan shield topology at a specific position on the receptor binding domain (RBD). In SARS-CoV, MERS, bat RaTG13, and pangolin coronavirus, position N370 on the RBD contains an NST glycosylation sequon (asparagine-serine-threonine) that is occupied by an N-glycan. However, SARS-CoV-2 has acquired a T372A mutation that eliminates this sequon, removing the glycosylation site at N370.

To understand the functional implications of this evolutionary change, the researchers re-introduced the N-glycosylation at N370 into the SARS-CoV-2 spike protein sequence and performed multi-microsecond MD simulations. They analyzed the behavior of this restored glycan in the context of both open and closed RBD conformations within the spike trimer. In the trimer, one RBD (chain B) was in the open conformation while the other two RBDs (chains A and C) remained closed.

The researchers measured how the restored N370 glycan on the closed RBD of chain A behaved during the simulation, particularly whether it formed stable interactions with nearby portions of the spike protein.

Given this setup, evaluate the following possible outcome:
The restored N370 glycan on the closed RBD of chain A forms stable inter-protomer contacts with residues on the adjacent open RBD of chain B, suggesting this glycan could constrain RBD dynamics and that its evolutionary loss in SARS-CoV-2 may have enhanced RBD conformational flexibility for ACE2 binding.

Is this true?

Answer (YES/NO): NO